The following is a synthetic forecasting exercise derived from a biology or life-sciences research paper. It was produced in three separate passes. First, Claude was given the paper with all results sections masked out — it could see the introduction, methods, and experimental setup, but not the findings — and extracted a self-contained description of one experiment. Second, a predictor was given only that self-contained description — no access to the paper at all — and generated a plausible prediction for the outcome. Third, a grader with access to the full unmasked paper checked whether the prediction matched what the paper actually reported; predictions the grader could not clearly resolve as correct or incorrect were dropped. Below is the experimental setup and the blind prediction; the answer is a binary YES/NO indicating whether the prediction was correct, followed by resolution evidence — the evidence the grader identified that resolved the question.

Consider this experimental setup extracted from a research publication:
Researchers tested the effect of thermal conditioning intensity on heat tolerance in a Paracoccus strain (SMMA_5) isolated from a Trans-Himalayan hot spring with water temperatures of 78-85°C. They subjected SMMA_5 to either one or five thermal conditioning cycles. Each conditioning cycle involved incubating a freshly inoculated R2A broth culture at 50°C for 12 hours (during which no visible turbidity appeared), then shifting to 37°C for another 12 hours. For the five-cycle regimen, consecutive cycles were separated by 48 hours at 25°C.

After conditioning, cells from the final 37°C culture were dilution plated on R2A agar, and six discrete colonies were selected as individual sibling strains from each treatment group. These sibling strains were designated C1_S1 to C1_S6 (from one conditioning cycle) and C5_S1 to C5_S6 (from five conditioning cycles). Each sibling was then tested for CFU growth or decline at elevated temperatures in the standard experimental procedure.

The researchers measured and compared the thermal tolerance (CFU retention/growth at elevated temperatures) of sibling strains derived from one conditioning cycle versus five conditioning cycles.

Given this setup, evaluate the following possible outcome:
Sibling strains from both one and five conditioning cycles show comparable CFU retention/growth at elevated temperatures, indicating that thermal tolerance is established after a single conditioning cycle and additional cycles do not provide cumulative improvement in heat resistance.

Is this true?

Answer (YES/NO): NO